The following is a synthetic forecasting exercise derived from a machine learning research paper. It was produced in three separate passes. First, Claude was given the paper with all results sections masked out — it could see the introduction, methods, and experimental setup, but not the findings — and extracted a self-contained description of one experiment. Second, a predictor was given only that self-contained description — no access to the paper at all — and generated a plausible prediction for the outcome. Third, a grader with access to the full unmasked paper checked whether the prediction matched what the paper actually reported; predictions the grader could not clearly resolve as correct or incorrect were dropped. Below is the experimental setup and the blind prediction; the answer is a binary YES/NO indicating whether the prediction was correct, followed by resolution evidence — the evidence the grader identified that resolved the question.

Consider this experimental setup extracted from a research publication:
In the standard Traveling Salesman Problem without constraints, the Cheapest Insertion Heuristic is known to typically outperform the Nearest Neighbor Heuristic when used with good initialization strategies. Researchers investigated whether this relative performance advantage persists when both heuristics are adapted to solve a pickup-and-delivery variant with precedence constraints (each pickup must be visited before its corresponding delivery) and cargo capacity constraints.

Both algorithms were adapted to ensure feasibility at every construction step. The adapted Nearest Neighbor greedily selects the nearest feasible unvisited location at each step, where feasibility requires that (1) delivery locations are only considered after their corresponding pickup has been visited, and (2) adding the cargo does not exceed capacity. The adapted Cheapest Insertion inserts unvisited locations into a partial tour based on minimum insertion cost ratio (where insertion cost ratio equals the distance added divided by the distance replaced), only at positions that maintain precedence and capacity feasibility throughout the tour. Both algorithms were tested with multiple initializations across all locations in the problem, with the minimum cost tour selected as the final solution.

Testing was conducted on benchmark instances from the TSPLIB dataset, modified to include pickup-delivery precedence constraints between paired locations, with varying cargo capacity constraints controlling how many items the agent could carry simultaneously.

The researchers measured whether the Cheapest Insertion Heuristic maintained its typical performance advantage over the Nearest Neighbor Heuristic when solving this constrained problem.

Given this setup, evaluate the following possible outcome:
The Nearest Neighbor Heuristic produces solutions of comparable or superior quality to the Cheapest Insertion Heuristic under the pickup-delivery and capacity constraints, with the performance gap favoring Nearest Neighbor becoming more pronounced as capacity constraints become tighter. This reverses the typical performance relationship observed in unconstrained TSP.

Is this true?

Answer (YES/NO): NO